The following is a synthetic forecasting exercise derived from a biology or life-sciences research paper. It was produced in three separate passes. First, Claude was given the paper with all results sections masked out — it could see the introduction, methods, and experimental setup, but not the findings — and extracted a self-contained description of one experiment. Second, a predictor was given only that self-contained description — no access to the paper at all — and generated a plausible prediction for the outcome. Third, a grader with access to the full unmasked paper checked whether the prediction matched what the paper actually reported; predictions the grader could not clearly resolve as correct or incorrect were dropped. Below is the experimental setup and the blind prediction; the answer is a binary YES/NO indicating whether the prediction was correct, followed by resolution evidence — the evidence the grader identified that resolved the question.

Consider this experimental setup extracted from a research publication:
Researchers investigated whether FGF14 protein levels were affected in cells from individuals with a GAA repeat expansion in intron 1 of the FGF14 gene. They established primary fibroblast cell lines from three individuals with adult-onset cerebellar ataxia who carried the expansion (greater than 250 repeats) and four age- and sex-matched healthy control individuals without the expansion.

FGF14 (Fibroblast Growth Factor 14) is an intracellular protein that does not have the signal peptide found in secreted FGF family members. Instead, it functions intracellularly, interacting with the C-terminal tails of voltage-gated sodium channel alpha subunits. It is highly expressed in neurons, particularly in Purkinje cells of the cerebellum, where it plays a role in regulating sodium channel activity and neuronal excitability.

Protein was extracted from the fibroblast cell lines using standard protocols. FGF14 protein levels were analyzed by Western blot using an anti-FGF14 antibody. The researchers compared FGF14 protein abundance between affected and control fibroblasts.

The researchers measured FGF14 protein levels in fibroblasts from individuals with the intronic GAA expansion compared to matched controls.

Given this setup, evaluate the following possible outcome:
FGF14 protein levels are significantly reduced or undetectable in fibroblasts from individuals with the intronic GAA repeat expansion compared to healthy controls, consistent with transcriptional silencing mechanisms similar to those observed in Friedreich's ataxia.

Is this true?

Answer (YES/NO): NO